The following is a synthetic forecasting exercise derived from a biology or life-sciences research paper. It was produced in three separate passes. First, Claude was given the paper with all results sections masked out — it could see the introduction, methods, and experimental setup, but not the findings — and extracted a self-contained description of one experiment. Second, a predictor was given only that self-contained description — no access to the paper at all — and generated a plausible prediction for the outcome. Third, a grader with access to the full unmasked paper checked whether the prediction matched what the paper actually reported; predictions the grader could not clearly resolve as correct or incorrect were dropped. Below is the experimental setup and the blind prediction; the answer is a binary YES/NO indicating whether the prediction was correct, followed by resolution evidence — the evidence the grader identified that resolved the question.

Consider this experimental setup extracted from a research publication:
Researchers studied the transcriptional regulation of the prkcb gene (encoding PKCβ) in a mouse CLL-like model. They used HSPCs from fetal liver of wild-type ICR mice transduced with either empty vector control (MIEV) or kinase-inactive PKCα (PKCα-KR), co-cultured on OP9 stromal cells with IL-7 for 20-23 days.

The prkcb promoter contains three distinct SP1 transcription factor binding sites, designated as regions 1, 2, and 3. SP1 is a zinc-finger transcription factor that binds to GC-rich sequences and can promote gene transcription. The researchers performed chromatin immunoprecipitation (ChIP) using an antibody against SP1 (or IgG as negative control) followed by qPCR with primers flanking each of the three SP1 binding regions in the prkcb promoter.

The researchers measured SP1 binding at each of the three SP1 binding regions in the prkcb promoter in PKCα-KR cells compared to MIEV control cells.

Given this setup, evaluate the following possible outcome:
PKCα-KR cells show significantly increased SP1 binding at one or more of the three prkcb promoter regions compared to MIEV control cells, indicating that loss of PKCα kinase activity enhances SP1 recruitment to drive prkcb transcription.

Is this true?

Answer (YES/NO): YES